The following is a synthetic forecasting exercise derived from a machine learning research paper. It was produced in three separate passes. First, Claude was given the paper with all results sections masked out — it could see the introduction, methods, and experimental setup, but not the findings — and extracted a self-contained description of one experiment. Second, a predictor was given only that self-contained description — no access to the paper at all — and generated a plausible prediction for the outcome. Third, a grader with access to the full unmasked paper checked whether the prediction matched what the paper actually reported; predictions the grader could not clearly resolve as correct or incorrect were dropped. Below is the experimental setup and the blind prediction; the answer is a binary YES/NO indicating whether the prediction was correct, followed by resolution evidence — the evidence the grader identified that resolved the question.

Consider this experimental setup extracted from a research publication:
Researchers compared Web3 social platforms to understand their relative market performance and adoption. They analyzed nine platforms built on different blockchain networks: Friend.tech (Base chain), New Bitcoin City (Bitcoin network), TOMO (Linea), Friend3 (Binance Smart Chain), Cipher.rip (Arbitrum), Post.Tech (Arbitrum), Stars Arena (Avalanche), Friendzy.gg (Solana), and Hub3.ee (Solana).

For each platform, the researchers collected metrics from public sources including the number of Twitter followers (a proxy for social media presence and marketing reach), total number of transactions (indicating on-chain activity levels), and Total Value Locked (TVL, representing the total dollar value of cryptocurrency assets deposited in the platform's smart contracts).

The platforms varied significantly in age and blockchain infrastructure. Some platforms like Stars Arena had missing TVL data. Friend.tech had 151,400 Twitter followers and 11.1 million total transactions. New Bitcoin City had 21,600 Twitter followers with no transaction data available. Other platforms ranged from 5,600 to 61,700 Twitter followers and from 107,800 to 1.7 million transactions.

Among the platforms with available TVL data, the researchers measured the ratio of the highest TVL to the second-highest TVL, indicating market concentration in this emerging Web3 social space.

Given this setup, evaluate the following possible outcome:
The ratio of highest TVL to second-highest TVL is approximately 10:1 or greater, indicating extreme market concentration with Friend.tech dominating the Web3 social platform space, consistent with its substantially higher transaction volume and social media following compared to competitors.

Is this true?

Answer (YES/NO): YES